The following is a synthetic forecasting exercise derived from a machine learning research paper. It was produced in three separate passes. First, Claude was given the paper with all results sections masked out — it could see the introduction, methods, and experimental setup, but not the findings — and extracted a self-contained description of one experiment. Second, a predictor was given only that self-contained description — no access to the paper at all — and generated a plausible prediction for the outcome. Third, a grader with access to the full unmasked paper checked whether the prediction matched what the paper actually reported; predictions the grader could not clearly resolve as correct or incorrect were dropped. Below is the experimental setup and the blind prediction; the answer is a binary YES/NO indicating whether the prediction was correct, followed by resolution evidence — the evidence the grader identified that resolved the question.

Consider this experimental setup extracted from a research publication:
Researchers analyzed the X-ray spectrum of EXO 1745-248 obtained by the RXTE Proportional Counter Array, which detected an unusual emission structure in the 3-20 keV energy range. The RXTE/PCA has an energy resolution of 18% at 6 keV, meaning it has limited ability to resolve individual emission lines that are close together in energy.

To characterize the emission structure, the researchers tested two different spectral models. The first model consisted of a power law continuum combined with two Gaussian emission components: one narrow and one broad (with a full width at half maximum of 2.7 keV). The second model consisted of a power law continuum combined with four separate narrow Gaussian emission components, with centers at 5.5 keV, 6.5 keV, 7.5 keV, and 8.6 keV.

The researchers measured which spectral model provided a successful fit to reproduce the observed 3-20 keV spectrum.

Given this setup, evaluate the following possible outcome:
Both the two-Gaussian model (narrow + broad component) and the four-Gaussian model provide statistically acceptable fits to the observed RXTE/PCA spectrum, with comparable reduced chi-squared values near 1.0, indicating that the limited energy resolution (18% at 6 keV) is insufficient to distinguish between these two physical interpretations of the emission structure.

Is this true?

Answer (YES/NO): YES